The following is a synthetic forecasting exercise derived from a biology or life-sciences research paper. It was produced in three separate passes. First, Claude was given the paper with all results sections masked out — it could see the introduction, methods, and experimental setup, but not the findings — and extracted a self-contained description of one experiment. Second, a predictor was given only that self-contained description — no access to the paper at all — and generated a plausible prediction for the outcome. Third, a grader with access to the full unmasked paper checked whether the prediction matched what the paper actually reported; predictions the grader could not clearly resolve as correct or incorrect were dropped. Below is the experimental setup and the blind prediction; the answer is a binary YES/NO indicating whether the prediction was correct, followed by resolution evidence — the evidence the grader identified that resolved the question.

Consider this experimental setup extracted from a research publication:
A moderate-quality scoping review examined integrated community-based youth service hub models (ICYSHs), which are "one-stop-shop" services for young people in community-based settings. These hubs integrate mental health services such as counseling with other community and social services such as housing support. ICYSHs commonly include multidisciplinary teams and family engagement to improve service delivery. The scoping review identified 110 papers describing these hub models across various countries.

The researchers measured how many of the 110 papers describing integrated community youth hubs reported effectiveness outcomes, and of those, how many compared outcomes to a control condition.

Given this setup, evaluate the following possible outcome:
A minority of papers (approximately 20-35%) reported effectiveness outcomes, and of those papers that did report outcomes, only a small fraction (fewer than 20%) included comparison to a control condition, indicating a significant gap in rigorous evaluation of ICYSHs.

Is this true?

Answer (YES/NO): NO